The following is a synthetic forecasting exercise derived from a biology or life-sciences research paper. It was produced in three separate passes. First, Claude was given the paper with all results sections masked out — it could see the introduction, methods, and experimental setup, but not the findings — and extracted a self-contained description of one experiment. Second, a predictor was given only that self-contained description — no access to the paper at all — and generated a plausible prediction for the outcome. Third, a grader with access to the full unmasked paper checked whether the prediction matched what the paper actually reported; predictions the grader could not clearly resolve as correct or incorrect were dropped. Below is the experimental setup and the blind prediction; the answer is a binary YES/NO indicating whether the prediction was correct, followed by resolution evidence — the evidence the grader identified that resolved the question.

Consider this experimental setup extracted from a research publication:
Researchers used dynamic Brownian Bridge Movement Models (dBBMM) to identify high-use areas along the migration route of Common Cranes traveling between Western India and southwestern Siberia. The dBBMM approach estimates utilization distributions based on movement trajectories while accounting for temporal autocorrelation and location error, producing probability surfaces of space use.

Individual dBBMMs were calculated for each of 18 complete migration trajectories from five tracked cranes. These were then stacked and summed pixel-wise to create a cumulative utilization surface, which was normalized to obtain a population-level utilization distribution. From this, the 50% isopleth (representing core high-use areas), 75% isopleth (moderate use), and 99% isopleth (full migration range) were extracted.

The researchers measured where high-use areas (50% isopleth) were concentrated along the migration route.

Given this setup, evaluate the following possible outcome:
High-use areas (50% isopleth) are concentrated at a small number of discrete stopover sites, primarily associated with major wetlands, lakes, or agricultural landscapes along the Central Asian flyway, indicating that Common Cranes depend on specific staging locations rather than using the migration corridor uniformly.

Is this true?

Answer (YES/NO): NO